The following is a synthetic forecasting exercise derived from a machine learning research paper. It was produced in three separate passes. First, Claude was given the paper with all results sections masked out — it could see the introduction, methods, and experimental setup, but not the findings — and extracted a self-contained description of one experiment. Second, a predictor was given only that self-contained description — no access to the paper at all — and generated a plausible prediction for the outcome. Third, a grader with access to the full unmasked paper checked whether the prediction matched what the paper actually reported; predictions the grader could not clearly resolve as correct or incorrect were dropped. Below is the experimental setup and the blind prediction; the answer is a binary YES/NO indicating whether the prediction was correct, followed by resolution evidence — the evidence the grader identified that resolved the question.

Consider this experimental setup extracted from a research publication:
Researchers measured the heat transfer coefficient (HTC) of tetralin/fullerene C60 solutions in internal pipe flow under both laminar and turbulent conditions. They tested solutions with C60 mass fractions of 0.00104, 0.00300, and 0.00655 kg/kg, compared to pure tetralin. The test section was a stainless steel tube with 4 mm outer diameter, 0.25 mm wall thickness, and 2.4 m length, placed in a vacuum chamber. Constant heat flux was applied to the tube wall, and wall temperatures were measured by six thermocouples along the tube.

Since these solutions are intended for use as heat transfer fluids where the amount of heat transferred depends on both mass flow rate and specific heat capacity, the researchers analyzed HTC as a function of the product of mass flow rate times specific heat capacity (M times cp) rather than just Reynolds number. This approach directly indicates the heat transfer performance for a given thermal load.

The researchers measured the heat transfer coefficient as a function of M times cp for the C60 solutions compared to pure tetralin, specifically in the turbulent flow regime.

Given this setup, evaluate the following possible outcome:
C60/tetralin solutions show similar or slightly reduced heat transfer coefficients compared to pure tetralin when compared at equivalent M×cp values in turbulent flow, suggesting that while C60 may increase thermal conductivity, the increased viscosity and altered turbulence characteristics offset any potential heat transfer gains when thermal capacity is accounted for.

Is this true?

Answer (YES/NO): YES